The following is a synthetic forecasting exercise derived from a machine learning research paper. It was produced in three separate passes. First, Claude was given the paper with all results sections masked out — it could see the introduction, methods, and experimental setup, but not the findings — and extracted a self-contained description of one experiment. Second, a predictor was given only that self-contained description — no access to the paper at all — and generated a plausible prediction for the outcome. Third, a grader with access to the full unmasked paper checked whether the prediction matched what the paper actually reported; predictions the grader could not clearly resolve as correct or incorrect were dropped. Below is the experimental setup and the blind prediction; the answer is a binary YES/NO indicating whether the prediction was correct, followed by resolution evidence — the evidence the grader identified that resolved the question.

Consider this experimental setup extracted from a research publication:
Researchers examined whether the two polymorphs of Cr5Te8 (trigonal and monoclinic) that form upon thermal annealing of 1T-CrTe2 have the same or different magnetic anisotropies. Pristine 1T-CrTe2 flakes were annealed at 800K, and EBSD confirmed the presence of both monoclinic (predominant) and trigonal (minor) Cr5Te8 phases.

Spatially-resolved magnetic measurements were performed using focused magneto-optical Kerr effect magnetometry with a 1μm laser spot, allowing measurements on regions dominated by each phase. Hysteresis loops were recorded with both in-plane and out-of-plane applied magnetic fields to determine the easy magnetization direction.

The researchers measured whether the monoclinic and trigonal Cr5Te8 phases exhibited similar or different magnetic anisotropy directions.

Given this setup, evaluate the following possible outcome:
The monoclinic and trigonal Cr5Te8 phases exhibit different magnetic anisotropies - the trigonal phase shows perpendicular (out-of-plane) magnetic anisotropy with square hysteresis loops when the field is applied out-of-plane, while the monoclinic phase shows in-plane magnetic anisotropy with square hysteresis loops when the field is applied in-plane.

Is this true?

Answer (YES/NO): NO